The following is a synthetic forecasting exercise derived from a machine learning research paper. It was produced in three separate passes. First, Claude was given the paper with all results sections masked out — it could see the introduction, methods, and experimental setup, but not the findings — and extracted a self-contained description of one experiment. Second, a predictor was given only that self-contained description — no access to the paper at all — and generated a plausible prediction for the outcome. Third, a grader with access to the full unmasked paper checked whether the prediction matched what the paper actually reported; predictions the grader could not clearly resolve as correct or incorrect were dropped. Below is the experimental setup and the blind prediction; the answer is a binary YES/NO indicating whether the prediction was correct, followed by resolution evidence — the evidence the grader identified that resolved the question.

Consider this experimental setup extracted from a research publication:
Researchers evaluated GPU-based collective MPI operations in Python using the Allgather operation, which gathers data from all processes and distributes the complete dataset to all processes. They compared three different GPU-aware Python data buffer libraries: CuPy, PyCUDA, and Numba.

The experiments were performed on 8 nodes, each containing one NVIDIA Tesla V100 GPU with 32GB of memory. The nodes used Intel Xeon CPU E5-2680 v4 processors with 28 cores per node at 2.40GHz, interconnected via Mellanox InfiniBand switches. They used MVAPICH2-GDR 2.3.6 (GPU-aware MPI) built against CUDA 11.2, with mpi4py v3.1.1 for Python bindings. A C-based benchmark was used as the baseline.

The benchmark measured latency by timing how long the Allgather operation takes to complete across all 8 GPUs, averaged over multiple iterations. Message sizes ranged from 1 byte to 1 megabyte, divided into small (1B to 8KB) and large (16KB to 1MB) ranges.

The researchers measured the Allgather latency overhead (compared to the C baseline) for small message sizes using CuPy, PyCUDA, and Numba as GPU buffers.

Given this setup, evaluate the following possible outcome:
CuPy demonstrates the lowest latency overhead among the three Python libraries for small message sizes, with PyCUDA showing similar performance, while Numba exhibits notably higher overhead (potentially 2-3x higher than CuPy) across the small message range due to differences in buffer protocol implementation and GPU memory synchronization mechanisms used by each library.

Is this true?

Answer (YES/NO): NO